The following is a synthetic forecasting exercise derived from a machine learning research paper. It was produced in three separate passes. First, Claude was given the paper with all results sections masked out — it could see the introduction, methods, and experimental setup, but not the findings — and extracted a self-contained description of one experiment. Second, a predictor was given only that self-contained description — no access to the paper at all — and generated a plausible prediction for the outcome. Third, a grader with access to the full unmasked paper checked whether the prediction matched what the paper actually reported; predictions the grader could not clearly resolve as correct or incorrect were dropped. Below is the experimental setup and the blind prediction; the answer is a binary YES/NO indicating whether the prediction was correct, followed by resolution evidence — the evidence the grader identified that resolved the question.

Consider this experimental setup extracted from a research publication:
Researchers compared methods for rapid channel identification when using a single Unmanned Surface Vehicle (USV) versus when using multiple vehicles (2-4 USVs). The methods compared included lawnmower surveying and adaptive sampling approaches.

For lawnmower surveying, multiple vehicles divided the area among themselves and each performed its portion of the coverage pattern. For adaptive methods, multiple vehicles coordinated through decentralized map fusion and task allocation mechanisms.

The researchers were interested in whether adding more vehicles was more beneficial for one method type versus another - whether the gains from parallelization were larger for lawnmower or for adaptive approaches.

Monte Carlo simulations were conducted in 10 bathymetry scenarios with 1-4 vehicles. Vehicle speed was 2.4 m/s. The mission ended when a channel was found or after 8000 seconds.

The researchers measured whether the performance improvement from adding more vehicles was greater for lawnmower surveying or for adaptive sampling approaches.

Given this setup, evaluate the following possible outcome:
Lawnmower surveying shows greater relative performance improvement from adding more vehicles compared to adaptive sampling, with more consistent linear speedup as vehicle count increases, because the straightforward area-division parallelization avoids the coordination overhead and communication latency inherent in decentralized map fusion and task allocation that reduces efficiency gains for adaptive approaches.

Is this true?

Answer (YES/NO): NO